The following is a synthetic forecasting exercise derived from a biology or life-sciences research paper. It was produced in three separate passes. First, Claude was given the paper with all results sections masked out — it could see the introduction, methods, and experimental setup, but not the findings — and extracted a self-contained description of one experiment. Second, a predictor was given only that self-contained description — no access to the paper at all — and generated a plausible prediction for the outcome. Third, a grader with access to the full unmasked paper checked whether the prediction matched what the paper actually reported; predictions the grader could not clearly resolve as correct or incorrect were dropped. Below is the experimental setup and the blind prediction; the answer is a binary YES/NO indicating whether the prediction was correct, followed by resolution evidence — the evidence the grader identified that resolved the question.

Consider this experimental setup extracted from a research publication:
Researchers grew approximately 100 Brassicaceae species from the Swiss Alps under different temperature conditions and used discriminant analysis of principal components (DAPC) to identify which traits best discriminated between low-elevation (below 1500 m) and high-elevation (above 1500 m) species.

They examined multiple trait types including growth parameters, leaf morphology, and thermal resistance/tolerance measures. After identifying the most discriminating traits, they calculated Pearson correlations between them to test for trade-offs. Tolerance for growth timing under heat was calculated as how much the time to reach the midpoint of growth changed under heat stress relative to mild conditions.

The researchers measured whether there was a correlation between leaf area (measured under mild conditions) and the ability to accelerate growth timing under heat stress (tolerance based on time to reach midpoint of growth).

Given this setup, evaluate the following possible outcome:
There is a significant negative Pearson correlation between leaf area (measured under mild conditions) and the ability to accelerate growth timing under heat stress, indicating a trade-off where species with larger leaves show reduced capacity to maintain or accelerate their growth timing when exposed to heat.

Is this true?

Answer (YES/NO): YES